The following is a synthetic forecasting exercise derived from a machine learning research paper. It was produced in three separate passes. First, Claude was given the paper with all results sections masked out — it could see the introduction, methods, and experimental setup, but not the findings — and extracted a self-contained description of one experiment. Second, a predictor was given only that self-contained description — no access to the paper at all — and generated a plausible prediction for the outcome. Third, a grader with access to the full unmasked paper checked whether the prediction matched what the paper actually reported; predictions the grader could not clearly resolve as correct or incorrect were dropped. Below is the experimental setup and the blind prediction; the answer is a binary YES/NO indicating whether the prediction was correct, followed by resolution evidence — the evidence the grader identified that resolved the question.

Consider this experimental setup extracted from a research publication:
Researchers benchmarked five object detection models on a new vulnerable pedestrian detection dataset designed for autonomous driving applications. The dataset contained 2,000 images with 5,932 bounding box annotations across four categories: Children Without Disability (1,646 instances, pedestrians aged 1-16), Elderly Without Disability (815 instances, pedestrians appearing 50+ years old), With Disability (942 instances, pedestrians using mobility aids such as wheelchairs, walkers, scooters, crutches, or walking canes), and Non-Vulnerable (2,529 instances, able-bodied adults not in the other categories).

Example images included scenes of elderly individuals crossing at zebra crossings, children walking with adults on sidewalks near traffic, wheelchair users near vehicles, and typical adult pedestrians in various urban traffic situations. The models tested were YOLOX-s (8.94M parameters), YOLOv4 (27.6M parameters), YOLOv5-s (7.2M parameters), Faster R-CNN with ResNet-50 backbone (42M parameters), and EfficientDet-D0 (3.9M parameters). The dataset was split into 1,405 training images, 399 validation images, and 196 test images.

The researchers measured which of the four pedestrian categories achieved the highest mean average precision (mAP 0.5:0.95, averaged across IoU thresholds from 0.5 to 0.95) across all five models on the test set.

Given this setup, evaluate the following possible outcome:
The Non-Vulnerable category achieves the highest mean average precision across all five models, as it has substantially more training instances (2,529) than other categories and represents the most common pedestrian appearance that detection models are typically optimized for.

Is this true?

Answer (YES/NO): NO